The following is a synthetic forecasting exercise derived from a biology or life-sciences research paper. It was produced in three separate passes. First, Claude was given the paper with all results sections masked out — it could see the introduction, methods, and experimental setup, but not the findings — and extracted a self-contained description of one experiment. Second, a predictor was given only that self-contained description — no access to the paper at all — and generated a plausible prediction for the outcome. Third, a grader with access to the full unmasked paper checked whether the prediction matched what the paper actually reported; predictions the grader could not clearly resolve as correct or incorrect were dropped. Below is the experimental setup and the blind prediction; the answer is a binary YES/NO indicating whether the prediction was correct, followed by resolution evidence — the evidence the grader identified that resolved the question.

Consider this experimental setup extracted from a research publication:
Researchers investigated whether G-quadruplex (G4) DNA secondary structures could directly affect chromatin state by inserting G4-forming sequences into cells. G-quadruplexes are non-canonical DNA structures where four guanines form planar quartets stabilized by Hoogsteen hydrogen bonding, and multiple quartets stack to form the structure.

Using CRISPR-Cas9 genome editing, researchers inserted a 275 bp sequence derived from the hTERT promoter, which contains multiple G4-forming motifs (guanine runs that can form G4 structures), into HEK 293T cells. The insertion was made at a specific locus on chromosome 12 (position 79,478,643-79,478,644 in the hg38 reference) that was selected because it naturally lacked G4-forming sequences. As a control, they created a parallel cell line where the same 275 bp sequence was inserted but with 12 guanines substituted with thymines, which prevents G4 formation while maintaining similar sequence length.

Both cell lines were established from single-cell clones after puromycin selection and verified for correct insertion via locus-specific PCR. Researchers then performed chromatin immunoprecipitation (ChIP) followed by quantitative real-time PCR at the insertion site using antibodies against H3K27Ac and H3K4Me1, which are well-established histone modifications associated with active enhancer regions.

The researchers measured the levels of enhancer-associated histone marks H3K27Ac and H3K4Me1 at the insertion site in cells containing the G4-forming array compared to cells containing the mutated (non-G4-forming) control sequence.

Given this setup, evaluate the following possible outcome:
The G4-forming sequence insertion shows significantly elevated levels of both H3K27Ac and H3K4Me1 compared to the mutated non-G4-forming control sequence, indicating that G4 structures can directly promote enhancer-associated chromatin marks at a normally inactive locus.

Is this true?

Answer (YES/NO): YES